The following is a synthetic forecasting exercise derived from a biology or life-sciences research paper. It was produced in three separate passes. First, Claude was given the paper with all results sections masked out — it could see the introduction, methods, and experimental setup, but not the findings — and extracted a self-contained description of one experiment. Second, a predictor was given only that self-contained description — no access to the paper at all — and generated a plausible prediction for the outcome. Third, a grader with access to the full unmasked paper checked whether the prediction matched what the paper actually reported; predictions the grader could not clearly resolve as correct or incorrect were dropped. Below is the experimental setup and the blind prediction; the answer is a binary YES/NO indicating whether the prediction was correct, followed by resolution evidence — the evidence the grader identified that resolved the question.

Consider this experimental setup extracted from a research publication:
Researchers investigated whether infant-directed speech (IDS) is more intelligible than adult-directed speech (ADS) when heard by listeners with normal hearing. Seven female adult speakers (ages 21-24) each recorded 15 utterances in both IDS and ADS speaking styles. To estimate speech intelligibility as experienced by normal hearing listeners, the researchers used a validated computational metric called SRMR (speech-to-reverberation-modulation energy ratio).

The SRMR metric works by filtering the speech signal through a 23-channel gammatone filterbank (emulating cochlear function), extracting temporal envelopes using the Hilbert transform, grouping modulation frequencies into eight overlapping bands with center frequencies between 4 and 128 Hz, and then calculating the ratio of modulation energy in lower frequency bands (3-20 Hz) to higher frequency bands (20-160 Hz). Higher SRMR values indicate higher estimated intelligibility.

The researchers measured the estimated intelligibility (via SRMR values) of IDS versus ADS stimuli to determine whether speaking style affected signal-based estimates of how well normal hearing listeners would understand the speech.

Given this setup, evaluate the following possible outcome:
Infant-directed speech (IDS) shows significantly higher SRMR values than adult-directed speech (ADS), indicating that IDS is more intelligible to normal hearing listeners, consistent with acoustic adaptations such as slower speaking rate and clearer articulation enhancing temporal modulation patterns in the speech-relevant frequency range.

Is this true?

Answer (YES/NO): YES